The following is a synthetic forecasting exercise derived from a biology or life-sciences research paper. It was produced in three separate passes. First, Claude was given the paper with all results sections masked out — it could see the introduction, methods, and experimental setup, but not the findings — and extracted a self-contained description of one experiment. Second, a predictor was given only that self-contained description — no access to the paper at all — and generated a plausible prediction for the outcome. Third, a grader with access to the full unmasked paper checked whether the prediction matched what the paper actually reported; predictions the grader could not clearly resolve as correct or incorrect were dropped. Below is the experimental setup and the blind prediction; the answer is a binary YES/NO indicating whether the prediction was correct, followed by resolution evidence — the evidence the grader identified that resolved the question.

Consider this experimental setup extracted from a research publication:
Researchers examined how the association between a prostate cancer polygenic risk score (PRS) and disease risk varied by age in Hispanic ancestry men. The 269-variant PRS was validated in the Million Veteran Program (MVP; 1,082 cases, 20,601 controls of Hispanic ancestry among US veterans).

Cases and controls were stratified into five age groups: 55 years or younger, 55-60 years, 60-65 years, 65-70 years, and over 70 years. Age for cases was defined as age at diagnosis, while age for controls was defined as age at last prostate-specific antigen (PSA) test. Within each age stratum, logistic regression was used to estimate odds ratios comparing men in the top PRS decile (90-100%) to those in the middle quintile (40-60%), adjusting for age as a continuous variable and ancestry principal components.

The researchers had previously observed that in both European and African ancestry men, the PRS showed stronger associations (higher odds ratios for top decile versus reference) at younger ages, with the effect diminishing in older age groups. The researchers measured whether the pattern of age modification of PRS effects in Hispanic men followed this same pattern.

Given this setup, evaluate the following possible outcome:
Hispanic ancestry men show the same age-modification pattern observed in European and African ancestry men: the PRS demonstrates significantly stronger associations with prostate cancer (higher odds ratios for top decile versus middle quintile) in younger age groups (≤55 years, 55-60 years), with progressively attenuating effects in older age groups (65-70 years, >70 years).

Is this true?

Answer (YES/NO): YES